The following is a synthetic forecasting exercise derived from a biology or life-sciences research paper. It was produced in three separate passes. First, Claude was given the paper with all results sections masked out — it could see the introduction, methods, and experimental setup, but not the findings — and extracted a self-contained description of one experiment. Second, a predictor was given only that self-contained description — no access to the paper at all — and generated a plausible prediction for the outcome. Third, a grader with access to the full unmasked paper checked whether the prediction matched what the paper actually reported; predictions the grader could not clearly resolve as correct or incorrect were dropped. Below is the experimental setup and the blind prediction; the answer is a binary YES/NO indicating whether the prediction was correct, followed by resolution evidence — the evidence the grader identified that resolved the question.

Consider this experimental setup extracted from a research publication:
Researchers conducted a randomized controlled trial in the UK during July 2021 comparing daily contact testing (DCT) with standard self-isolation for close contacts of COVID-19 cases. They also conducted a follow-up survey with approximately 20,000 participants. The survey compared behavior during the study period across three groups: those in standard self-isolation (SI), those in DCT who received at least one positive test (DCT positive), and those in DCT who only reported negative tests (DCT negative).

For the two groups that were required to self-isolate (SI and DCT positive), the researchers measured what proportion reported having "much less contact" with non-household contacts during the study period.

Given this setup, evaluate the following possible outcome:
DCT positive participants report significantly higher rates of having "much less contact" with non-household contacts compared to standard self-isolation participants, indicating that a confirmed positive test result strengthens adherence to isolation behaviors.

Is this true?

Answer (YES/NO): NO